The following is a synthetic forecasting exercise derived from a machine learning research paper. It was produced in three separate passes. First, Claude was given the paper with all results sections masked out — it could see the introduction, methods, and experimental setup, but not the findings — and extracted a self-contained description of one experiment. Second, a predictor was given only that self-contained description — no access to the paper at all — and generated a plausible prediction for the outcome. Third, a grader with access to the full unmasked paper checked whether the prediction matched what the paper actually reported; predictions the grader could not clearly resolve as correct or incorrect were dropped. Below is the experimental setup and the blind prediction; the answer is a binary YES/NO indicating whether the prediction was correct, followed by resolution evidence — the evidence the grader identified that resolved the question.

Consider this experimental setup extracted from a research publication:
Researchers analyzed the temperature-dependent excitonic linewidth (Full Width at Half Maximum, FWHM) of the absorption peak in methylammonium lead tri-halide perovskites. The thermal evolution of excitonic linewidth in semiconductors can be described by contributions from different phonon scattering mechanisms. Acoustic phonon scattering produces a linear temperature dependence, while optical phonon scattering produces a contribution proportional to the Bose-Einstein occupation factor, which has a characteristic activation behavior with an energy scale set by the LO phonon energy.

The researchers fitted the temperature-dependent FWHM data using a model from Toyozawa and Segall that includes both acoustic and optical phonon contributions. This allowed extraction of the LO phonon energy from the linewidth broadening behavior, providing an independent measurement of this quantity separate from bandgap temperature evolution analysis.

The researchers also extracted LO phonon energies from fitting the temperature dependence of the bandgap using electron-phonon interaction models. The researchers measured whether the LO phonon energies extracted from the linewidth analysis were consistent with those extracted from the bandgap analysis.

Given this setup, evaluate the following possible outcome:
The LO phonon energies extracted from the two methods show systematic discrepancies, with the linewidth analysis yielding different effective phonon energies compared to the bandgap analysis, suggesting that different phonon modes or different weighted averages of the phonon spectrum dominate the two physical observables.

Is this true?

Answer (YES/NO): NO